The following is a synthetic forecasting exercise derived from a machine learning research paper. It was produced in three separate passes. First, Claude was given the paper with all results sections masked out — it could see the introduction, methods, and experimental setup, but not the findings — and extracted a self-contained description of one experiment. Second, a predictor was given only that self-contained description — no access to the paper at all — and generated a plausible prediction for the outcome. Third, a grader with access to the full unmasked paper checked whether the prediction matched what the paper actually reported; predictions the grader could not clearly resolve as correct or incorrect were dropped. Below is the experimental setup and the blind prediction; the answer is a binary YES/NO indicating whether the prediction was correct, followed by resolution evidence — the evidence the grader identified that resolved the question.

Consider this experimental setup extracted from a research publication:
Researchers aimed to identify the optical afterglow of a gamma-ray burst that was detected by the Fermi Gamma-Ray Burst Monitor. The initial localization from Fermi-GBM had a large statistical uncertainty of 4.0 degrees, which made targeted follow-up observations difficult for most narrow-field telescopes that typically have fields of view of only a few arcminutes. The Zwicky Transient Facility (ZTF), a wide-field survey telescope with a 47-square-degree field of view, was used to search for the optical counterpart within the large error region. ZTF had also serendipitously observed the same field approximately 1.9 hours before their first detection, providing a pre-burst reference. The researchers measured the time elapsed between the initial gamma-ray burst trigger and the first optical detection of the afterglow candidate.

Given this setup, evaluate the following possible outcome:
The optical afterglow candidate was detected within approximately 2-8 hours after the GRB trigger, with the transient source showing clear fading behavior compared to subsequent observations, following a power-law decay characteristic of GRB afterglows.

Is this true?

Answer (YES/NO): NO